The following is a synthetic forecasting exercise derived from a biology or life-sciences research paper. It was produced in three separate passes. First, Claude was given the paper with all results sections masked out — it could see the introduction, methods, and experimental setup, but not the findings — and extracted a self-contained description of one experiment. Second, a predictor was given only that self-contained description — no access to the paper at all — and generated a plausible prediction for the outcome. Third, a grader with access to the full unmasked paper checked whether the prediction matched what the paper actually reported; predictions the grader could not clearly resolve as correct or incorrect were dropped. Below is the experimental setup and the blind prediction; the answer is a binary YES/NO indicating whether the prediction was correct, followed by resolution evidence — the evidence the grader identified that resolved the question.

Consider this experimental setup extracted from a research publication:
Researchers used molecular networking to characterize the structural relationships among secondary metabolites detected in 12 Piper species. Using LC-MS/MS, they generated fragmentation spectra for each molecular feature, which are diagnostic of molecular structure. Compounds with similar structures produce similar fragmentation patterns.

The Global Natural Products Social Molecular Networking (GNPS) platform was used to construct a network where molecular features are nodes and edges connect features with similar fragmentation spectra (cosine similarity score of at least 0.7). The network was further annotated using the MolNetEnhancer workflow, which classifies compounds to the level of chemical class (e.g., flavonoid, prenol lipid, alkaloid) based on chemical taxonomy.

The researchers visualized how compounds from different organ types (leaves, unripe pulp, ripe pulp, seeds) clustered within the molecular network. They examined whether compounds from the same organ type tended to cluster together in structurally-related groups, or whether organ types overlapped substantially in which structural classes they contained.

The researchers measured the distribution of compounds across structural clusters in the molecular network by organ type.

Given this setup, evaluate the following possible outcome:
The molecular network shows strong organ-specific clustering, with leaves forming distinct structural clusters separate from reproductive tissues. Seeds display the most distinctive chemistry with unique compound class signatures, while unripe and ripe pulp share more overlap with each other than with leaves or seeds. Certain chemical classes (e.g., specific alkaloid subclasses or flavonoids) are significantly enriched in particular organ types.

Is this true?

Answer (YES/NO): NO